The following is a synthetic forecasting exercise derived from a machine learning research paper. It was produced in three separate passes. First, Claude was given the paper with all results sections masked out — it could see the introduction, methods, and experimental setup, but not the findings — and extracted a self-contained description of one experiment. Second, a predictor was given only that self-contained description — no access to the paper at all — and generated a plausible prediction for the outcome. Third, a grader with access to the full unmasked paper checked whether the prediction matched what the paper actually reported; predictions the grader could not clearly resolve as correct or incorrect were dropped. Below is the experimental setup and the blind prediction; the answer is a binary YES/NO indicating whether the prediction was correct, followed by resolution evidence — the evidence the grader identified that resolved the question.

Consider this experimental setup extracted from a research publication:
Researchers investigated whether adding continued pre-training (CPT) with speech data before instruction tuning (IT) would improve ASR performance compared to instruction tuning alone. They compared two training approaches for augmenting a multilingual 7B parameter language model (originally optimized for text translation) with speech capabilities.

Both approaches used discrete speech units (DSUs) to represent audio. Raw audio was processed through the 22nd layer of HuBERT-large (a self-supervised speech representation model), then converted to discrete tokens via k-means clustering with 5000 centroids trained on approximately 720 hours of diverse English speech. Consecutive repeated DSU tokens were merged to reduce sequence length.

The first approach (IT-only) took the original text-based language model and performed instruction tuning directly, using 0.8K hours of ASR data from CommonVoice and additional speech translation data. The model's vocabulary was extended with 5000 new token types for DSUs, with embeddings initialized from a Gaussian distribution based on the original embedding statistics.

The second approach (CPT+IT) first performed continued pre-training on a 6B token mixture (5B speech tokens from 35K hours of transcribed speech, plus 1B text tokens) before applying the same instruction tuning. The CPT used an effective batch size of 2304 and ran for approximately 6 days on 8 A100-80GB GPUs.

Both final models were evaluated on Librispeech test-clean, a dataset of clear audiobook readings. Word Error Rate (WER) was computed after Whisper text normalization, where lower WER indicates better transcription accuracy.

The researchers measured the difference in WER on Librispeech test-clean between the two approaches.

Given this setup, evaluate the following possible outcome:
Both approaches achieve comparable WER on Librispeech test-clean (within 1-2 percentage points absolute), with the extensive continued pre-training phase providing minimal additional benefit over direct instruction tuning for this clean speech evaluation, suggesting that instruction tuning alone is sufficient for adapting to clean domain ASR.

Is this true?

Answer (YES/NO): NO